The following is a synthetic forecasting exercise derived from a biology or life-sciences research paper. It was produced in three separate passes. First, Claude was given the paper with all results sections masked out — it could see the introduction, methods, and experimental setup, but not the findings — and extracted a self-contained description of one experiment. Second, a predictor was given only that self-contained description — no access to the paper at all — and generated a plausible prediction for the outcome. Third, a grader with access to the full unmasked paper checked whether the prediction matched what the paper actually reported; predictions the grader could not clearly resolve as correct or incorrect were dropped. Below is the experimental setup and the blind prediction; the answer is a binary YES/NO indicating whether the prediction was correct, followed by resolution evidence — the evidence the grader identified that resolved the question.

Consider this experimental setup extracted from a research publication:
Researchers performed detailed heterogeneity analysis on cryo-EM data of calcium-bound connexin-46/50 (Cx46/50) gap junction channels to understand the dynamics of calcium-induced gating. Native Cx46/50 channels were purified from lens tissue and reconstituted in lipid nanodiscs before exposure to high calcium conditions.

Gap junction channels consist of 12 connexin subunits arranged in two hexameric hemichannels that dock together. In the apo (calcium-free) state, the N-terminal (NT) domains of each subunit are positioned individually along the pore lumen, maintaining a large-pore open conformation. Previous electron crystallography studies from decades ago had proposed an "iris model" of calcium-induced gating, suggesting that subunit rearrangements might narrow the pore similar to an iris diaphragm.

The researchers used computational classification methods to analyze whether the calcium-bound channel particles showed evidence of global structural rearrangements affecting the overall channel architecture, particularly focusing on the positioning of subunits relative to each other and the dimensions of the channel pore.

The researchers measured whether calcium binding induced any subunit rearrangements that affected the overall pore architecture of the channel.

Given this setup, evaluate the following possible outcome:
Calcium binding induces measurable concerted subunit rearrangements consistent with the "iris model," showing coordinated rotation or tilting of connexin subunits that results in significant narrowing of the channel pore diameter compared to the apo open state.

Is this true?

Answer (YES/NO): YES